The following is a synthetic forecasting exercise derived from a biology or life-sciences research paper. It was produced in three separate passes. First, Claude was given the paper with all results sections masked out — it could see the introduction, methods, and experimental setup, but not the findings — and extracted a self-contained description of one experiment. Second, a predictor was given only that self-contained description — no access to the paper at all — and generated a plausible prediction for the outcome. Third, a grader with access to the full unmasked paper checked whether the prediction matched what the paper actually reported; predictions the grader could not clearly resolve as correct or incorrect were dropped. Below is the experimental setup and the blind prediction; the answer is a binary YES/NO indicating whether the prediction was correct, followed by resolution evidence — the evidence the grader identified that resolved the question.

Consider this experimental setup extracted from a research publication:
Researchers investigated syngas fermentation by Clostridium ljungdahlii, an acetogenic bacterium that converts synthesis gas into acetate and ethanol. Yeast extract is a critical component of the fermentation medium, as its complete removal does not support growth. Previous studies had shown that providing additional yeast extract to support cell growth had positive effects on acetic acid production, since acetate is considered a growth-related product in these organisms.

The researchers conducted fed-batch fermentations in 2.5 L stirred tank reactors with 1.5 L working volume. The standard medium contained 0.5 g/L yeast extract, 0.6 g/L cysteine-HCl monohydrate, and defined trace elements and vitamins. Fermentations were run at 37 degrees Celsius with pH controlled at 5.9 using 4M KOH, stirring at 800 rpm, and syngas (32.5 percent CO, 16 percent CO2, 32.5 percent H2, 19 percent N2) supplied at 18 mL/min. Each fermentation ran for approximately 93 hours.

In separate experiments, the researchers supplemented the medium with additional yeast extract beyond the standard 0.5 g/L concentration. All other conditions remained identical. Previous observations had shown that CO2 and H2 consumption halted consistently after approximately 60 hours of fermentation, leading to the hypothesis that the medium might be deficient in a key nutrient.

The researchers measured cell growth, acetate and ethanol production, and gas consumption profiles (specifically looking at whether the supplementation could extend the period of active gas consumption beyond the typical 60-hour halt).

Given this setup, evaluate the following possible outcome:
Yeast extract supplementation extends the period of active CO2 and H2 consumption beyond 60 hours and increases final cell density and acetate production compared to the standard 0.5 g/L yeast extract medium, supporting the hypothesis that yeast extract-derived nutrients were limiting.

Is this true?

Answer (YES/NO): NO